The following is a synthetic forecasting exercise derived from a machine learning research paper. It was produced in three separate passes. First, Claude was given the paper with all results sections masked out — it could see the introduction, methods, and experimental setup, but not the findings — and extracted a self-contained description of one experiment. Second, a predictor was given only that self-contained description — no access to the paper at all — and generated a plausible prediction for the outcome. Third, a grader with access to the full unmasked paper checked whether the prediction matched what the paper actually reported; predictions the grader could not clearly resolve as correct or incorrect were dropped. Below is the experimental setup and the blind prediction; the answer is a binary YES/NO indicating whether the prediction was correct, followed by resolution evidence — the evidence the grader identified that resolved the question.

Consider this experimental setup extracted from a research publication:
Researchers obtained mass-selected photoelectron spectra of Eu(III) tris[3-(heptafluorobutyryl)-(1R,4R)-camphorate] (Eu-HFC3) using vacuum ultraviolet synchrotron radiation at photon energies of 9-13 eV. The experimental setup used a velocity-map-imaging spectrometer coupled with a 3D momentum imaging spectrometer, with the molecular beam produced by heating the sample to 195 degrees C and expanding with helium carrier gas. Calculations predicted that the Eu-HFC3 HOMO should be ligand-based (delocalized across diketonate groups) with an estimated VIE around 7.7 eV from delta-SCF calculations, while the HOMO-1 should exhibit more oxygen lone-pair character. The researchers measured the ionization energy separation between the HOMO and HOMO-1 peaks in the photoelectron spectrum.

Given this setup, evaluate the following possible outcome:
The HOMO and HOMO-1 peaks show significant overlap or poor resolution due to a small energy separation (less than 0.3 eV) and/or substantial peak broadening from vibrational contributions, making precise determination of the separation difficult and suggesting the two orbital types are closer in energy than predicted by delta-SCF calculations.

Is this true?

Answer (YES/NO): NO